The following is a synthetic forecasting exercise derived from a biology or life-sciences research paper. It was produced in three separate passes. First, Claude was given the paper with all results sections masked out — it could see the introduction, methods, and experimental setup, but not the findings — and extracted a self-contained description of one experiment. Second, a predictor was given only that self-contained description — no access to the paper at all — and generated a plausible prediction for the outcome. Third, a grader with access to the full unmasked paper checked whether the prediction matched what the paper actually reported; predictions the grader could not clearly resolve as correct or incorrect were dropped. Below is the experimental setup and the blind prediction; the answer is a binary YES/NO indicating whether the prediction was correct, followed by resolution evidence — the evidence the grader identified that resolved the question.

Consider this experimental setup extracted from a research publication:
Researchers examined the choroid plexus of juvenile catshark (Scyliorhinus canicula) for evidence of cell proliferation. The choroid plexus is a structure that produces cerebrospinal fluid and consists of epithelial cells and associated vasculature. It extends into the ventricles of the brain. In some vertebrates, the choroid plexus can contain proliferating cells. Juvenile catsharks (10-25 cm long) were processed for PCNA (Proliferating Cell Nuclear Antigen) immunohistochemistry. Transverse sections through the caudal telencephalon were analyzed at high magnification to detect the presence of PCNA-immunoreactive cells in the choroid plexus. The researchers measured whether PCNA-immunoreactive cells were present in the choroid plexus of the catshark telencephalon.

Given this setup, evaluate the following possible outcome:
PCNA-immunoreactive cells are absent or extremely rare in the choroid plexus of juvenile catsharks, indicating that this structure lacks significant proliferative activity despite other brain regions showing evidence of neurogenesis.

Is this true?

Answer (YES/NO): NO